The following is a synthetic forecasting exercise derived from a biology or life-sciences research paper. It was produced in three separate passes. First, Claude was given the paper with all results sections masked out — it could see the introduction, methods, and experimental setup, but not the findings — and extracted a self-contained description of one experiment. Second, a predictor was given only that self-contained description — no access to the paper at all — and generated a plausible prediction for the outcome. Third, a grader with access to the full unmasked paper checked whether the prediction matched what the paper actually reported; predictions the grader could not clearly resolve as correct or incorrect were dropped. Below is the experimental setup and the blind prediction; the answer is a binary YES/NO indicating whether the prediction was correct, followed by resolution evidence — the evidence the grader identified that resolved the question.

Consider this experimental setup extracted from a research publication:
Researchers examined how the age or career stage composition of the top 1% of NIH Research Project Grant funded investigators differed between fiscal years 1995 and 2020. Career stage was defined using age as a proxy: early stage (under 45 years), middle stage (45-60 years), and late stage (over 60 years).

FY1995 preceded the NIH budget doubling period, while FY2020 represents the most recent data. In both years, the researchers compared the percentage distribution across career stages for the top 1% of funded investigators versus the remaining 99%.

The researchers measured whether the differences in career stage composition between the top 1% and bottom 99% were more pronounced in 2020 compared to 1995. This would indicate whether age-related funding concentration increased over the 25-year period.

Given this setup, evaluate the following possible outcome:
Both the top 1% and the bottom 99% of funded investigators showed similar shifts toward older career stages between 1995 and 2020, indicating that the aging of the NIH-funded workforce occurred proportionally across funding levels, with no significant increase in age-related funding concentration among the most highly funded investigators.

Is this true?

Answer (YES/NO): NO